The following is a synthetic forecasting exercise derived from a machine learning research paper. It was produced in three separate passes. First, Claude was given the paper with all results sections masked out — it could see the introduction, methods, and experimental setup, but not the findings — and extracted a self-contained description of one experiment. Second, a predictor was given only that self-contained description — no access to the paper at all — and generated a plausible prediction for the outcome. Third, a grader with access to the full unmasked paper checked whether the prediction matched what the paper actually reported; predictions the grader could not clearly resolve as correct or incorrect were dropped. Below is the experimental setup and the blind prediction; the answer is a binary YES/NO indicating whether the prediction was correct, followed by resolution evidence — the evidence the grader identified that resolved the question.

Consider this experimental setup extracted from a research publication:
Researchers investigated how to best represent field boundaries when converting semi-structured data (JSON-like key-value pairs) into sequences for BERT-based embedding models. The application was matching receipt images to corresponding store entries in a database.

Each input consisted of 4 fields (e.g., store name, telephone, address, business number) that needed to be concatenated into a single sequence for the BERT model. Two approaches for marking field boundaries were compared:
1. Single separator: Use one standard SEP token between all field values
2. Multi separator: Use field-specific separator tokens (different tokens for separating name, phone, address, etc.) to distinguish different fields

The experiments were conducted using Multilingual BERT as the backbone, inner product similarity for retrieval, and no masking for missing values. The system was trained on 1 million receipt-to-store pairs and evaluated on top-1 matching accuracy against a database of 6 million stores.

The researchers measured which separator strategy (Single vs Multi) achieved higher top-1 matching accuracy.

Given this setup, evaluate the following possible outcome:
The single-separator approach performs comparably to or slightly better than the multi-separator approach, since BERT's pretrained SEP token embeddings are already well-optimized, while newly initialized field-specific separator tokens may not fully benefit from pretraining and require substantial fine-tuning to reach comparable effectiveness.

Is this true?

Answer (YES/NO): NO